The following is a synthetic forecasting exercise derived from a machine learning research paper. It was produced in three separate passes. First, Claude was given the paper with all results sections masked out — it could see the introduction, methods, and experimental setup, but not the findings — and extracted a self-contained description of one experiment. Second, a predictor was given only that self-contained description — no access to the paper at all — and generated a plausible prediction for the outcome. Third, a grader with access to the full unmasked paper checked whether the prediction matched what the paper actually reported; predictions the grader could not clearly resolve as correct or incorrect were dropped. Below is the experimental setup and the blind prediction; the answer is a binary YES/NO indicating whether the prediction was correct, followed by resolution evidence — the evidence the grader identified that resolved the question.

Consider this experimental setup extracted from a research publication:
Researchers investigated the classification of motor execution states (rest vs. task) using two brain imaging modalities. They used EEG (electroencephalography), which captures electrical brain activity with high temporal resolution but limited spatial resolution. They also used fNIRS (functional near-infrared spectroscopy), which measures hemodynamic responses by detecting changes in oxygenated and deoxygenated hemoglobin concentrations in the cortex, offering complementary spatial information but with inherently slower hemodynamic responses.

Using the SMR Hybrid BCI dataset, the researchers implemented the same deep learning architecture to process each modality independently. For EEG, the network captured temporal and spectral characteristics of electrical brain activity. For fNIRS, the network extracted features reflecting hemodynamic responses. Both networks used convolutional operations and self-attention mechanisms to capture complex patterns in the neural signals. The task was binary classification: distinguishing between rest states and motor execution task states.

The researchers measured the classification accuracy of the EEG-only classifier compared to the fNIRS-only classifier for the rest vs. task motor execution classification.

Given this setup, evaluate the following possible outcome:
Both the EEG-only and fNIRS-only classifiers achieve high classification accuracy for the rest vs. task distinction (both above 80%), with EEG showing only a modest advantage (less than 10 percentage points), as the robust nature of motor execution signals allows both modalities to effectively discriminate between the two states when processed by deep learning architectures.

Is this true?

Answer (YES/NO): NO